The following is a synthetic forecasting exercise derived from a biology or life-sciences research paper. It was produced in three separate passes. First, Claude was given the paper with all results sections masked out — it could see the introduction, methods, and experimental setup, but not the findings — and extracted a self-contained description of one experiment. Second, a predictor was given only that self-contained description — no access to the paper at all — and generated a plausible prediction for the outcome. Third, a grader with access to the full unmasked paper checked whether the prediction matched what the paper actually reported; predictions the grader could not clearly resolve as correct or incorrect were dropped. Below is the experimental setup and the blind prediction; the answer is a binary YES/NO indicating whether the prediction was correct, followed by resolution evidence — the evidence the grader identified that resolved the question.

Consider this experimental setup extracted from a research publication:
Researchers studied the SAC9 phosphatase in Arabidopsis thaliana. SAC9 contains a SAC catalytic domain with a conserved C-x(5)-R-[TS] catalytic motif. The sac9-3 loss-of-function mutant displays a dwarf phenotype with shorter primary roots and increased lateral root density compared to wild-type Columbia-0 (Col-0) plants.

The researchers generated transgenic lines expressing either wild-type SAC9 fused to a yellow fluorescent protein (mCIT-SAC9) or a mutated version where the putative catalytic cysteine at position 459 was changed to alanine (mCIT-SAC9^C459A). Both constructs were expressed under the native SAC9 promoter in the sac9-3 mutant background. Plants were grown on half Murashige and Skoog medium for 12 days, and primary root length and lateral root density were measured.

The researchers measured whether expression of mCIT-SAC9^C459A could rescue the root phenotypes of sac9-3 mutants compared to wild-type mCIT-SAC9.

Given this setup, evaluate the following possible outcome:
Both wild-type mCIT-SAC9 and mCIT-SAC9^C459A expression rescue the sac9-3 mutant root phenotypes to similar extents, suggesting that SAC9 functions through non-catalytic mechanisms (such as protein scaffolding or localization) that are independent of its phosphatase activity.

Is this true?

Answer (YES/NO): NO